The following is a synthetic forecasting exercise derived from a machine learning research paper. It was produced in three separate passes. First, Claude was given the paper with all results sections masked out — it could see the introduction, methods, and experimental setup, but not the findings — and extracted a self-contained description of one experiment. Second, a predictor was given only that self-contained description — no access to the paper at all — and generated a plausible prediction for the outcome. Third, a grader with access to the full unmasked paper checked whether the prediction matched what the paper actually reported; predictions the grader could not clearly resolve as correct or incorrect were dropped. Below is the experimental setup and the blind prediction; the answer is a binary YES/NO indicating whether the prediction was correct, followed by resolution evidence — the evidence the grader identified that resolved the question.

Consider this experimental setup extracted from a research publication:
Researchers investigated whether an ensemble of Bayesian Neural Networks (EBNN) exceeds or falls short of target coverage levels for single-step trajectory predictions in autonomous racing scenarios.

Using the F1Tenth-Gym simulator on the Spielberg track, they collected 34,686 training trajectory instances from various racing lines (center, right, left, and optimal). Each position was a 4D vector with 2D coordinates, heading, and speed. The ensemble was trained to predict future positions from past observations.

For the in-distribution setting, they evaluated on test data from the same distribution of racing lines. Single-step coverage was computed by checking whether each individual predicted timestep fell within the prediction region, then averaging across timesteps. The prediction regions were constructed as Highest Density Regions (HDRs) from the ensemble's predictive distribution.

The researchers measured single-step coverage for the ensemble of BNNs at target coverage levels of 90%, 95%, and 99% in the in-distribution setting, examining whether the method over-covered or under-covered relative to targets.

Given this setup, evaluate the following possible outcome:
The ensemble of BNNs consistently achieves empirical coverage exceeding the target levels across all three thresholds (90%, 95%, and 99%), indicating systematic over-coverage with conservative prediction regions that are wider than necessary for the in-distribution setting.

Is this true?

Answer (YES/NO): YES